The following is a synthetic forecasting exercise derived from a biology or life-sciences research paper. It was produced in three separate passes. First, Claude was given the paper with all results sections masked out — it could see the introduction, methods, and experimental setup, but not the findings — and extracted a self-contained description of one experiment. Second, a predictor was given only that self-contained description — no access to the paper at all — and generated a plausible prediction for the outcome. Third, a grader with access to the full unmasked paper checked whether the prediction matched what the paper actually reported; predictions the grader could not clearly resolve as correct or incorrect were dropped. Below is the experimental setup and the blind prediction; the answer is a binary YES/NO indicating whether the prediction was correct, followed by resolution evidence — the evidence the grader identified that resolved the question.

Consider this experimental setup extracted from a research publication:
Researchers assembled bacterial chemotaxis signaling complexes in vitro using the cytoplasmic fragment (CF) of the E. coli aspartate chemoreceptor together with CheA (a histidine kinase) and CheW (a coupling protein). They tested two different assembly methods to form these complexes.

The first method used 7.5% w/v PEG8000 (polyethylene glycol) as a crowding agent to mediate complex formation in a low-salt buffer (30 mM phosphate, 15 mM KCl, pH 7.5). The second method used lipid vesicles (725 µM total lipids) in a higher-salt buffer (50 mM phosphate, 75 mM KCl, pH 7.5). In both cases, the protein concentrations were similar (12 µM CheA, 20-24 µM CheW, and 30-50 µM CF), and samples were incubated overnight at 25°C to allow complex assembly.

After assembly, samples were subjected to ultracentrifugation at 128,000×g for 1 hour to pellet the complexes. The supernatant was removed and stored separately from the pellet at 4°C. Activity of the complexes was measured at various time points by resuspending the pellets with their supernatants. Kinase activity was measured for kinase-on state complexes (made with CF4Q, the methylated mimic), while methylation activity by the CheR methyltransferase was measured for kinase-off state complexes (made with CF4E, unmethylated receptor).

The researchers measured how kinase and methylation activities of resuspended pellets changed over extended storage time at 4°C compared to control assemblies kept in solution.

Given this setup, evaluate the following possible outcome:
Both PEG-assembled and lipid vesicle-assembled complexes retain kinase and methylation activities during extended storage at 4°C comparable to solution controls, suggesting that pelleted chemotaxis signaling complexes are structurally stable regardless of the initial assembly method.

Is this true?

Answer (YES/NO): NO